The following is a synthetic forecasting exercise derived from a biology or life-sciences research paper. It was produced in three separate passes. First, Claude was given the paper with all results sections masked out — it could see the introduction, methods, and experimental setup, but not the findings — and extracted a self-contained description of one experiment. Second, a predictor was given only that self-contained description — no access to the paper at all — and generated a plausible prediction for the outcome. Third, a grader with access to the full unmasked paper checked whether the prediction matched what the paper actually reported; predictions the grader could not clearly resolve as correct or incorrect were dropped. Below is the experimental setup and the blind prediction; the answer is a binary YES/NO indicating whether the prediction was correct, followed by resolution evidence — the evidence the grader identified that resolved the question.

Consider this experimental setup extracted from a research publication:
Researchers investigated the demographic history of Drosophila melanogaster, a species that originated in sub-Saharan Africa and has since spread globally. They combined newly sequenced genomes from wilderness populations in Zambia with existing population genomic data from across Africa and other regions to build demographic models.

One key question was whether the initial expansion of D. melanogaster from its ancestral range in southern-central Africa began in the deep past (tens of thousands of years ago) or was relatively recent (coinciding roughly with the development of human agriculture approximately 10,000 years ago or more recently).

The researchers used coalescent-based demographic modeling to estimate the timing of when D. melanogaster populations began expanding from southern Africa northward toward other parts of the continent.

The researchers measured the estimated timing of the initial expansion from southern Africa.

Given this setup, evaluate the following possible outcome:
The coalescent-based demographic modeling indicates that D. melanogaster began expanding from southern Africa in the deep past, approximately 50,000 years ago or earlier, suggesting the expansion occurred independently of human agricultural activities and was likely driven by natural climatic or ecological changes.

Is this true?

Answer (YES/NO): NO